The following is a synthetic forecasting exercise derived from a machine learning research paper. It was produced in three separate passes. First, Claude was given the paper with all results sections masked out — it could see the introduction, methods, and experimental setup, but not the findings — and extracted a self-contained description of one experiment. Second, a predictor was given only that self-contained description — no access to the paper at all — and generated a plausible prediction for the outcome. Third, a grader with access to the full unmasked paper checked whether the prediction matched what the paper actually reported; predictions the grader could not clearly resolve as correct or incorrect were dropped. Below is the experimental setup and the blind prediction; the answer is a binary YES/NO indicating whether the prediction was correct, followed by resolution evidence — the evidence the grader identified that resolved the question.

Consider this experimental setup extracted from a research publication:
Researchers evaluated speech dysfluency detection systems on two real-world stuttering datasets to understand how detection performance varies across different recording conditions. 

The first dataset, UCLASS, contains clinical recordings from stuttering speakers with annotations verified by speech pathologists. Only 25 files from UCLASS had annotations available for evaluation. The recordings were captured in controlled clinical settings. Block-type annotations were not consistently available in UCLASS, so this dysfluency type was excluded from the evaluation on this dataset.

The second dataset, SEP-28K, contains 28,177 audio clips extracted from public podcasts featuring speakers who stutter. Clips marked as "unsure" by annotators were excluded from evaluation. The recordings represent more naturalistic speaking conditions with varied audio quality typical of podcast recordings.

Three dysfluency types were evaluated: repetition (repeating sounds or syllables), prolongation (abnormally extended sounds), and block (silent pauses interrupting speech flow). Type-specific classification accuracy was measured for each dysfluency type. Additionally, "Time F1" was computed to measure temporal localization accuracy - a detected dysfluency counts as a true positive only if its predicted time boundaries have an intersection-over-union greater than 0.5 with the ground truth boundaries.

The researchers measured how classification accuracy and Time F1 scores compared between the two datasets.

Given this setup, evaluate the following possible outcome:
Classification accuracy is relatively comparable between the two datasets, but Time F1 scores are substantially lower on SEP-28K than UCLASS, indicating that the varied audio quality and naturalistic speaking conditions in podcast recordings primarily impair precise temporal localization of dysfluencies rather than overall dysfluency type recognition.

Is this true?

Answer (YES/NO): NO